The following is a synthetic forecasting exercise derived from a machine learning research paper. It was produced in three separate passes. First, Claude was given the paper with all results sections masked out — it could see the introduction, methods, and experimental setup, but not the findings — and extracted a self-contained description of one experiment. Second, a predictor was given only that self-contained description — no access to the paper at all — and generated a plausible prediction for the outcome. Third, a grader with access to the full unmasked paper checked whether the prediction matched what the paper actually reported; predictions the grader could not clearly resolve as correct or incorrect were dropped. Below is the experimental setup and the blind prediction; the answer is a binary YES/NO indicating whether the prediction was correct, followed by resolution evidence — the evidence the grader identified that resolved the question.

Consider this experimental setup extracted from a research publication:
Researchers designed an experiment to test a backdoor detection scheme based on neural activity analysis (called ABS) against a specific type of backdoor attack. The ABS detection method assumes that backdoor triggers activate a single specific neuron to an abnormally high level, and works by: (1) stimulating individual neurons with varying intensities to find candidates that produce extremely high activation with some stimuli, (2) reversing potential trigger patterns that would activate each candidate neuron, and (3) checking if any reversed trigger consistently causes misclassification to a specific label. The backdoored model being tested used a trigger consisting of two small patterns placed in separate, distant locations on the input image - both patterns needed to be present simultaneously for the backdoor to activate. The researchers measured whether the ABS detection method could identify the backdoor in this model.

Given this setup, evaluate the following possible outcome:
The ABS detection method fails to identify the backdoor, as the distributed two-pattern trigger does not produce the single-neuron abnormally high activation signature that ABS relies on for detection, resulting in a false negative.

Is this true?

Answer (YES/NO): YES